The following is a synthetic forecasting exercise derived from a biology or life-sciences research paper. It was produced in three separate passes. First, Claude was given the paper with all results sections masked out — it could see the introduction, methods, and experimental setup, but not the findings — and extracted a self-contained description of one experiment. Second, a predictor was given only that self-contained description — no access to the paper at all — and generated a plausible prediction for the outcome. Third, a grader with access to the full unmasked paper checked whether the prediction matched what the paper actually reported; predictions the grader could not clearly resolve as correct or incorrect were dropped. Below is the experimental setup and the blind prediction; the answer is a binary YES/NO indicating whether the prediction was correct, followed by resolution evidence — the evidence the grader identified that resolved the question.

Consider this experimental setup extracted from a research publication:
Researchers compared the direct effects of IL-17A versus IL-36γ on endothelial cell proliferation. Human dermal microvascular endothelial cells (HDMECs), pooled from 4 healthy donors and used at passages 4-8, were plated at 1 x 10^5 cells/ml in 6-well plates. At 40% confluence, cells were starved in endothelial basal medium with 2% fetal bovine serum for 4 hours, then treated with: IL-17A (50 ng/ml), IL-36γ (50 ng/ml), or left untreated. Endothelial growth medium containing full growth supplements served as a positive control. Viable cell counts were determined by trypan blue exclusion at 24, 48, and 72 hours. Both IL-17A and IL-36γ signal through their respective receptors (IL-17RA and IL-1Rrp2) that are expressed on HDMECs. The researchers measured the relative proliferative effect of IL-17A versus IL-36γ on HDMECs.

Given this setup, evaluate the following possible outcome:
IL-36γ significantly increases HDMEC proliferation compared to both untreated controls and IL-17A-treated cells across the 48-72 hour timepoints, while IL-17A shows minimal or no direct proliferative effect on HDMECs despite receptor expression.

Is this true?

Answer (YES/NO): NO